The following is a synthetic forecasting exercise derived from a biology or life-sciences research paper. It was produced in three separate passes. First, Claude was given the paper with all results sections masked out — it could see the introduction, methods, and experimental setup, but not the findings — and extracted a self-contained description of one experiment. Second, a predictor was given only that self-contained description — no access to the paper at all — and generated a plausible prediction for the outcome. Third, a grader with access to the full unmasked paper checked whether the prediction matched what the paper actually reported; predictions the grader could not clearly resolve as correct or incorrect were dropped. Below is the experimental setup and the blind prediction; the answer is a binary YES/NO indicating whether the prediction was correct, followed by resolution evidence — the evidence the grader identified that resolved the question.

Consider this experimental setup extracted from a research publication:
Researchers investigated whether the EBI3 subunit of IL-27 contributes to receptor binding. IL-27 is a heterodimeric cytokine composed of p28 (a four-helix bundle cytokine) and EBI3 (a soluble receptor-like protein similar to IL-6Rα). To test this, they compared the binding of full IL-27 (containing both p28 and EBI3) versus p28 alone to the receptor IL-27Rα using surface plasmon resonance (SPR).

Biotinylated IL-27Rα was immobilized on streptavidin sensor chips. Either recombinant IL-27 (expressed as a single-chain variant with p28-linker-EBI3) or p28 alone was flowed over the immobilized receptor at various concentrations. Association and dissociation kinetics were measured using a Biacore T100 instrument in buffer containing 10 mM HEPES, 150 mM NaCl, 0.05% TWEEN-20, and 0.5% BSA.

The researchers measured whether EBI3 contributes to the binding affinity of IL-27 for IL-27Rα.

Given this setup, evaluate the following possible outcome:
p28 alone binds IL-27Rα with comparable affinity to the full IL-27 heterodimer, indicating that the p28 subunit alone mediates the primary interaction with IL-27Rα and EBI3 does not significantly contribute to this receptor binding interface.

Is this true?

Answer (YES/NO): NO